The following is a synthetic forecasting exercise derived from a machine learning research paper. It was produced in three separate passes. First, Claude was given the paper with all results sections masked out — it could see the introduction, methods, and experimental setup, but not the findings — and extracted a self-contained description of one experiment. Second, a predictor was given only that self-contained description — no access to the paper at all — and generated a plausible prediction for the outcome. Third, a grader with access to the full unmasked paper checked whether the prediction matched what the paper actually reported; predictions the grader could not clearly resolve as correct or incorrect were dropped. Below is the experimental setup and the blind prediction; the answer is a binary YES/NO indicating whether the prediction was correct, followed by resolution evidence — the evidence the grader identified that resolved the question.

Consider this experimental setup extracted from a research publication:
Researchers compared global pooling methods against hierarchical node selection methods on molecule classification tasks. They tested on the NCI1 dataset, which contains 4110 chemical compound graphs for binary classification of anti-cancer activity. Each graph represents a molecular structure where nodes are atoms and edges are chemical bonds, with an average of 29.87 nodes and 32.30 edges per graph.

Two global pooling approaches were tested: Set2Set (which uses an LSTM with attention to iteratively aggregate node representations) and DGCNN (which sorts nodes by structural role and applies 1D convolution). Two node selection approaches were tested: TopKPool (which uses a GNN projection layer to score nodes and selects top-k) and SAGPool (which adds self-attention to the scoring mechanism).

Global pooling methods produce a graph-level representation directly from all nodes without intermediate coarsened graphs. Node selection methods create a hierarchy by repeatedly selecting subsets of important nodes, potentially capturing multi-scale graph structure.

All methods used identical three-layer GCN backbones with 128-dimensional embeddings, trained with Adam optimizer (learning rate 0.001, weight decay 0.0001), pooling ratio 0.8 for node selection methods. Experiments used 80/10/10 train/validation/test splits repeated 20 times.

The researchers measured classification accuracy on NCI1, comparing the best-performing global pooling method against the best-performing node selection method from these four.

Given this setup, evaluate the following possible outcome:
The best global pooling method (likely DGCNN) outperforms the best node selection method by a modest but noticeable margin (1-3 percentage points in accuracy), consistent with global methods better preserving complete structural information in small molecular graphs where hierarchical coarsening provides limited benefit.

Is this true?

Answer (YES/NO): NO